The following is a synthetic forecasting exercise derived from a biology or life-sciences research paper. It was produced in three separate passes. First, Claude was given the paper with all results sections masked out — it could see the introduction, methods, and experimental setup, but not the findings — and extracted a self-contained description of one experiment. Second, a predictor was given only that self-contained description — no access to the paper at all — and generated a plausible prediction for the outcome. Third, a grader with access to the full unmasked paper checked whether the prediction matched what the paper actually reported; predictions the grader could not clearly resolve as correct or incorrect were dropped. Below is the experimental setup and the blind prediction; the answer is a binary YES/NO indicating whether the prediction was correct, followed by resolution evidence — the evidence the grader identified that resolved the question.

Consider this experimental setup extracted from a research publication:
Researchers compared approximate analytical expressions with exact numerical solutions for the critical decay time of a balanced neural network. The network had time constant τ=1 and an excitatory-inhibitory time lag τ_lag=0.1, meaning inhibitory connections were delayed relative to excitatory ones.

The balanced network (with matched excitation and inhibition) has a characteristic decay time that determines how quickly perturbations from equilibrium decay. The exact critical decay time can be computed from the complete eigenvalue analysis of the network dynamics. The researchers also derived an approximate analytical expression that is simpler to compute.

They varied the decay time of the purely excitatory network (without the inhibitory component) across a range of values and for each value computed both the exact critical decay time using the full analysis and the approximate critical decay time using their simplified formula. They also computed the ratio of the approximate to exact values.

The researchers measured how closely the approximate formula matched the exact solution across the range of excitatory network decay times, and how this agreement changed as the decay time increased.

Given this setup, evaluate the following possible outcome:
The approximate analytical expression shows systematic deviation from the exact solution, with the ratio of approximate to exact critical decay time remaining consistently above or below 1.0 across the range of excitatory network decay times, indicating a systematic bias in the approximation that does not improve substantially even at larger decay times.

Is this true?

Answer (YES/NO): NO